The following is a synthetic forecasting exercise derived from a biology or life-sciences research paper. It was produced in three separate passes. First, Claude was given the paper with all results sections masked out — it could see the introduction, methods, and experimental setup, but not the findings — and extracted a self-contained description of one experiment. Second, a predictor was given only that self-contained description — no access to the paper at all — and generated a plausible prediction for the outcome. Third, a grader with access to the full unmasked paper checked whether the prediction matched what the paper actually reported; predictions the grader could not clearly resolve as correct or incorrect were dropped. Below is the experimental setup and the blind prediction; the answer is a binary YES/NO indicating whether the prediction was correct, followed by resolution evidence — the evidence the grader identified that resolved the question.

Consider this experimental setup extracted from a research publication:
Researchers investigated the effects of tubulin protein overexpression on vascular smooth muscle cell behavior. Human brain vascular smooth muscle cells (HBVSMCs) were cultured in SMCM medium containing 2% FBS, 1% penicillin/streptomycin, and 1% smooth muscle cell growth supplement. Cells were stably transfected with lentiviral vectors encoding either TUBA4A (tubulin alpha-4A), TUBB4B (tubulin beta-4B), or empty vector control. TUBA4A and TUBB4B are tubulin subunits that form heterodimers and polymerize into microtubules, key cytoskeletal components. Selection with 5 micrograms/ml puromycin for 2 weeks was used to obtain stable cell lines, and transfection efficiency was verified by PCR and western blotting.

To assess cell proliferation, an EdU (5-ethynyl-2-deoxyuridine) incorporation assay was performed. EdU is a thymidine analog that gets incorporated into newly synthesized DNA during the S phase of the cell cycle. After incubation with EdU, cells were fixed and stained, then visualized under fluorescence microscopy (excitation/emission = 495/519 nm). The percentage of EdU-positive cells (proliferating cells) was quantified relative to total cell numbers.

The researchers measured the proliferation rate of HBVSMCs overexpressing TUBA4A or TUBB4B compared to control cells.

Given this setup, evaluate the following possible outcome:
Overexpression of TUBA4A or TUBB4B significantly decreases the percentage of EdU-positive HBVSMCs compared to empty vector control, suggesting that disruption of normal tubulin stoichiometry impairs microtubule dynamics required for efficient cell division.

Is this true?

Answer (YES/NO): NO